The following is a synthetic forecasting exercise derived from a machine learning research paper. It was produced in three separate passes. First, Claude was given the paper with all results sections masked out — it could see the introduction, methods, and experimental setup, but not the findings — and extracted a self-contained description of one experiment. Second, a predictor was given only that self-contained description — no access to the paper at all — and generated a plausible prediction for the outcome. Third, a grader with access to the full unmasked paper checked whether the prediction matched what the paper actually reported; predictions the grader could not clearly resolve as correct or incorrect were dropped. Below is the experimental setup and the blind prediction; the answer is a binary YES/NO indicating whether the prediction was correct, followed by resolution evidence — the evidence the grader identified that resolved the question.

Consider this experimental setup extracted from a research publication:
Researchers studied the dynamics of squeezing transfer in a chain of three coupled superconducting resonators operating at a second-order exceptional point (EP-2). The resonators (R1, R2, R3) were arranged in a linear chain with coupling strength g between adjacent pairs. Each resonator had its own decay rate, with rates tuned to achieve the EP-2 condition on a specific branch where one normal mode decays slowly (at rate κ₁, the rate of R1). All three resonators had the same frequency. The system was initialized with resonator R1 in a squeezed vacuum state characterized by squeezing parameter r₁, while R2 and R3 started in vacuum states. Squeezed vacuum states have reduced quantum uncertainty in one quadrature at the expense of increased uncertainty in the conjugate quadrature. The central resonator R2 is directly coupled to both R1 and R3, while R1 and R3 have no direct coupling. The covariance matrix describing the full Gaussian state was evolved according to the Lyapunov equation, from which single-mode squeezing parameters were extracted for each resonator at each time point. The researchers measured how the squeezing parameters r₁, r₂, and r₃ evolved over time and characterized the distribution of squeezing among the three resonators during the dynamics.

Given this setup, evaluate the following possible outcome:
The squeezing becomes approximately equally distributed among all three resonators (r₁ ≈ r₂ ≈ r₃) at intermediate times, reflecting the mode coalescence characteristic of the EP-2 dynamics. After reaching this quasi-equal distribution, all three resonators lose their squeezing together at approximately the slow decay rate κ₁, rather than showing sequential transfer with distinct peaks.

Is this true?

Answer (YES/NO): NO